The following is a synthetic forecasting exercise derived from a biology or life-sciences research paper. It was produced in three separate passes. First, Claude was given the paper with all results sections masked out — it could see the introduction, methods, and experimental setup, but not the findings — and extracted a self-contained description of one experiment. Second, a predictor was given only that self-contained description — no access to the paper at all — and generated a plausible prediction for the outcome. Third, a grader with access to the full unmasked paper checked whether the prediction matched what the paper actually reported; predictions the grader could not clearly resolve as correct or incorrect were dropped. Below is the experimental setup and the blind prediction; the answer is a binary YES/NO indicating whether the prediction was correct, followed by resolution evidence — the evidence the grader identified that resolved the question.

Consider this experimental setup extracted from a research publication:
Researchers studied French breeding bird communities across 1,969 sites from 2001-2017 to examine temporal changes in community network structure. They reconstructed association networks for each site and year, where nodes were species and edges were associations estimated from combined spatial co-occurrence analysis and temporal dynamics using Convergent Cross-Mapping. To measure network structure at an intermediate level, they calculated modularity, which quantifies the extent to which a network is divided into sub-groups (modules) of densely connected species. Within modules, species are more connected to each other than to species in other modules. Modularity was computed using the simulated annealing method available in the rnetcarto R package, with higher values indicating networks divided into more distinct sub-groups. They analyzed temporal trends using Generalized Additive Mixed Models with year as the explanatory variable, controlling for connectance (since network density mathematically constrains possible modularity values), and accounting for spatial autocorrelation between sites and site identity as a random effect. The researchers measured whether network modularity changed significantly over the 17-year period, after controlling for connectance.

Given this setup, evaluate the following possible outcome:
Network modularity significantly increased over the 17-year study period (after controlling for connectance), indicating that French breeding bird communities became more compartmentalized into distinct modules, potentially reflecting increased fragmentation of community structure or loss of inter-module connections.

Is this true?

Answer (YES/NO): NO